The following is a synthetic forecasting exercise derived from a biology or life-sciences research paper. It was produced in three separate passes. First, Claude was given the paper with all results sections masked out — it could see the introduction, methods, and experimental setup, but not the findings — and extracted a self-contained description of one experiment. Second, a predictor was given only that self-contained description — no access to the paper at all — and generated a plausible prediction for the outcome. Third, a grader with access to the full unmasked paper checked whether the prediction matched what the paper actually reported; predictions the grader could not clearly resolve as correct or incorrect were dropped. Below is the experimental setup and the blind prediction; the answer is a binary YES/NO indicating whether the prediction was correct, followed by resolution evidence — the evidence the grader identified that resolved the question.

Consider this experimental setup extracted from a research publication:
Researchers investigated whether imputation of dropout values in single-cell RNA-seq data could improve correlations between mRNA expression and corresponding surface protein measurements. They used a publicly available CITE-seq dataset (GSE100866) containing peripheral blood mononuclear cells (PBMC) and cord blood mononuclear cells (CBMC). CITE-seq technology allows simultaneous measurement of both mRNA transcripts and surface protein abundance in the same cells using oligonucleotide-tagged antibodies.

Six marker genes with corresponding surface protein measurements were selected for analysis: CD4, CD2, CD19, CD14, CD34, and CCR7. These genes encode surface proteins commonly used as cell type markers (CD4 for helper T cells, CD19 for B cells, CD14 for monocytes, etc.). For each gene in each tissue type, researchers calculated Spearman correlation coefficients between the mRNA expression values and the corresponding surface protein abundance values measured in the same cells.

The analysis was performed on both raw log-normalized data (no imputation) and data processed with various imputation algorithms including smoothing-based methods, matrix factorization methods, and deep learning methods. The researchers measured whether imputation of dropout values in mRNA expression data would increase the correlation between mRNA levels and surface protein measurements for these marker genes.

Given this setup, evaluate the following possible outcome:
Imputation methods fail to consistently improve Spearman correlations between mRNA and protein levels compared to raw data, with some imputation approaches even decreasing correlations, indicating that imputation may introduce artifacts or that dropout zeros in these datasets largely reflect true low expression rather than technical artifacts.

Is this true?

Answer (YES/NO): NO